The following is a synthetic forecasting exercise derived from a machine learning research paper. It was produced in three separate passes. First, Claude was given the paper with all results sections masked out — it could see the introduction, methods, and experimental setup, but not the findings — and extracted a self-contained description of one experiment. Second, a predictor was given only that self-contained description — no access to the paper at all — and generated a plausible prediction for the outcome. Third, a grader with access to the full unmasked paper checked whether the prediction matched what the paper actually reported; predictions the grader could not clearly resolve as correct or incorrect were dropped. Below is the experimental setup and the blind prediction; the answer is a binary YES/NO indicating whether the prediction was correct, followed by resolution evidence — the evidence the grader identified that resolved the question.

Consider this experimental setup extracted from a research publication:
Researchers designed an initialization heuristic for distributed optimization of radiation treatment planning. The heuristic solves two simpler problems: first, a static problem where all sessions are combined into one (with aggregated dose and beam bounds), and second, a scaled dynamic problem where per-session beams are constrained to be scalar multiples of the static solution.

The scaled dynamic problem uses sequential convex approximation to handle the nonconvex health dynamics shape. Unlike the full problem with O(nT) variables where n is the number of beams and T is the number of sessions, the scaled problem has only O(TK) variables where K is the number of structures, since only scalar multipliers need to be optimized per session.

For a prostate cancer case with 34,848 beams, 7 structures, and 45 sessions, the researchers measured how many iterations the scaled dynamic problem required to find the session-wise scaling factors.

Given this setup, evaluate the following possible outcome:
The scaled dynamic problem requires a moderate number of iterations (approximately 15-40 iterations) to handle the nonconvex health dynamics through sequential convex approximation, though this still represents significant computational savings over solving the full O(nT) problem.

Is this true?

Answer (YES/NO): NO